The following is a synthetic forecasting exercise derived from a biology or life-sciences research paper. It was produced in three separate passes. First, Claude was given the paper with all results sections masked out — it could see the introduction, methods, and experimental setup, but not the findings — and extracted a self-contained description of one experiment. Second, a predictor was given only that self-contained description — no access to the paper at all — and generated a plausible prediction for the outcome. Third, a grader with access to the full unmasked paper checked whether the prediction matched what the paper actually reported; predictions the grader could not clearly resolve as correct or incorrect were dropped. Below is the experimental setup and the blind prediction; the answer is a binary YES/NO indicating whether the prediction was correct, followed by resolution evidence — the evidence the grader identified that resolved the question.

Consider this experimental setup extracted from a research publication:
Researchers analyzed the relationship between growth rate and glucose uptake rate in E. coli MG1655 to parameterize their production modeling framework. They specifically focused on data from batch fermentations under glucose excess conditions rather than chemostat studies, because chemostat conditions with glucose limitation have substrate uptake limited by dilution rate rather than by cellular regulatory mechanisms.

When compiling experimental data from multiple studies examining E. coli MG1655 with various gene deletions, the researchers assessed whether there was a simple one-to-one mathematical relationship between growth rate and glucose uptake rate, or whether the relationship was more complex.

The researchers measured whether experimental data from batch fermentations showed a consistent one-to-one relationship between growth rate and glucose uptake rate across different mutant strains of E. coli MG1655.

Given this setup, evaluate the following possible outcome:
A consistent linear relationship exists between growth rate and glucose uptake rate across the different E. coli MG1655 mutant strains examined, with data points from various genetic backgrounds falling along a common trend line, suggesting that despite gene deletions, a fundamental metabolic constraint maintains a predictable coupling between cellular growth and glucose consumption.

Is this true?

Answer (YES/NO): NO